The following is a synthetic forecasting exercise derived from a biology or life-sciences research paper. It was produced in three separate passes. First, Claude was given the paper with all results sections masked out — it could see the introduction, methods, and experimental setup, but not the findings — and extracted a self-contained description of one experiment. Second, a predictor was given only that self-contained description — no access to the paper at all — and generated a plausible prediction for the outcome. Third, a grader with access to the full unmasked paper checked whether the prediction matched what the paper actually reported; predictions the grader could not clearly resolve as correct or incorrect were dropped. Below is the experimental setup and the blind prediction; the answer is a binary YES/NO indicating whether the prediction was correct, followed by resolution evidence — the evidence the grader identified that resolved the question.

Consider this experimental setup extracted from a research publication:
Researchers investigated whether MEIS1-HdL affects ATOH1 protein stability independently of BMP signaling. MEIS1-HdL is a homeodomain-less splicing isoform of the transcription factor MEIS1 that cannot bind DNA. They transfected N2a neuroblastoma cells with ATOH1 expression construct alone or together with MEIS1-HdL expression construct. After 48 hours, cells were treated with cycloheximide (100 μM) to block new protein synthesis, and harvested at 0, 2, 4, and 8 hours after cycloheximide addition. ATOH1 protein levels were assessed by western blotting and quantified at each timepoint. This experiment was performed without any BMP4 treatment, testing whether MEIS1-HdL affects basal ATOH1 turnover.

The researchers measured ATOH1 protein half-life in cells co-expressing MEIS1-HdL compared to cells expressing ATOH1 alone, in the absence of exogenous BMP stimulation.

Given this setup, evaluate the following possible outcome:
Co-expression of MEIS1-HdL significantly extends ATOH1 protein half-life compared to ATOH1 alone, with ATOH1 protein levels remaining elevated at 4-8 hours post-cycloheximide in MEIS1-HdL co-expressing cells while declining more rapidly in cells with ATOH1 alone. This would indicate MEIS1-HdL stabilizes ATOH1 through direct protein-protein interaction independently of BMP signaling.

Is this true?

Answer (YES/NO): YES